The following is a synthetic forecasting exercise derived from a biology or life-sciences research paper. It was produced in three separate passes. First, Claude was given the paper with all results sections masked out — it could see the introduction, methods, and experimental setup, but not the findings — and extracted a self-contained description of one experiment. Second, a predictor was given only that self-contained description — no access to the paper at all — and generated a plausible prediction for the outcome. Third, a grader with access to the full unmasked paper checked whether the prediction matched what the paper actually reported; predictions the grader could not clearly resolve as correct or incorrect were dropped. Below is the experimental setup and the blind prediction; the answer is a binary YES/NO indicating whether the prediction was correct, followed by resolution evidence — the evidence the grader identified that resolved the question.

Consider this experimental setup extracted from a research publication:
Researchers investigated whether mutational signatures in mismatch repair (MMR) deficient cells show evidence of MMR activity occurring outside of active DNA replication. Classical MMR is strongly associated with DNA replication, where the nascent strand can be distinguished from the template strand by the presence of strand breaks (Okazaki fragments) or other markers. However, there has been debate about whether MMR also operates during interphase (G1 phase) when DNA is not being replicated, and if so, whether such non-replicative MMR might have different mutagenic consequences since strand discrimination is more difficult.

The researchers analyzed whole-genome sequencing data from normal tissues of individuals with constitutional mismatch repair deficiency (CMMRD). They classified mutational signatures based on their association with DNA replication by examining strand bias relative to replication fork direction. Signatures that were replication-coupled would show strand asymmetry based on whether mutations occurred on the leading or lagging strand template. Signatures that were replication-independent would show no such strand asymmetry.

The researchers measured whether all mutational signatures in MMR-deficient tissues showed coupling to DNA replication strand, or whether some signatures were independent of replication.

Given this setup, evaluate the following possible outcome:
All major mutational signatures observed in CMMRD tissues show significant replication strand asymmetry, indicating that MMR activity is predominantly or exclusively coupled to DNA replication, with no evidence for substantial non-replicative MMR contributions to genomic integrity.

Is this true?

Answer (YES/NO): NO